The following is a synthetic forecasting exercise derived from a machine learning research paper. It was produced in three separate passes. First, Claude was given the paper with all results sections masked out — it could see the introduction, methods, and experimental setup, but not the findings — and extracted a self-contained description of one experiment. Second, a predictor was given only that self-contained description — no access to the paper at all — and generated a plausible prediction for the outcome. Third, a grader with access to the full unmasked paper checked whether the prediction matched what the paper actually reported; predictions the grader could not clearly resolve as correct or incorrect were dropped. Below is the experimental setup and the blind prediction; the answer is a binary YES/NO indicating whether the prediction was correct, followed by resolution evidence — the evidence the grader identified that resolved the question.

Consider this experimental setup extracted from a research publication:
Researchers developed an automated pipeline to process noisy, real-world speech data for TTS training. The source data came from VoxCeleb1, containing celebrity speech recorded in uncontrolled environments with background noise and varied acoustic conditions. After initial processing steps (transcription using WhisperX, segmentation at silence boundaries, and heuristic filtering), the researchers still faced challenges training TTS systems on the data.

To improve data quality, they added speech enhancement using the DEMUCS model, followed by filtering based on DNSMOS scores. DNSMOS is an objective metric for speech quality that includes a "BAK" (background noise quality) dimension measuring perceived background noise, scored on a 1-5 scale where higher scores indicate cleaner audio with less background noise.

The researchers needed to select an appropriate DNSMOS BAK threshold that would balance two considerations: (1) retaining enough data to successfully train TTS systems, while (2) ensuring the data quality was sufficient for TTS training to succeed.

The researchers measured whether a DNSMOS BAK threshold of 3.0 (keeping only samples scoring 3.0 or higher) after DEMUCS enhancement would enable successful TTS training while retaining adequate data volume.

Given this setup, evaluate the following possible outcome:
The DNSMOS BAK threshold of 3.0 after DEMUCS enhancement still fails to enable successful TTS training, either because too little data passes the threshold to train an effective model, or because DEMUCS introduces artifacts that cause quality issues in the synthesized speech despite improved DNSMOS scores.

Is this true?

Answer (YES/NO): NO